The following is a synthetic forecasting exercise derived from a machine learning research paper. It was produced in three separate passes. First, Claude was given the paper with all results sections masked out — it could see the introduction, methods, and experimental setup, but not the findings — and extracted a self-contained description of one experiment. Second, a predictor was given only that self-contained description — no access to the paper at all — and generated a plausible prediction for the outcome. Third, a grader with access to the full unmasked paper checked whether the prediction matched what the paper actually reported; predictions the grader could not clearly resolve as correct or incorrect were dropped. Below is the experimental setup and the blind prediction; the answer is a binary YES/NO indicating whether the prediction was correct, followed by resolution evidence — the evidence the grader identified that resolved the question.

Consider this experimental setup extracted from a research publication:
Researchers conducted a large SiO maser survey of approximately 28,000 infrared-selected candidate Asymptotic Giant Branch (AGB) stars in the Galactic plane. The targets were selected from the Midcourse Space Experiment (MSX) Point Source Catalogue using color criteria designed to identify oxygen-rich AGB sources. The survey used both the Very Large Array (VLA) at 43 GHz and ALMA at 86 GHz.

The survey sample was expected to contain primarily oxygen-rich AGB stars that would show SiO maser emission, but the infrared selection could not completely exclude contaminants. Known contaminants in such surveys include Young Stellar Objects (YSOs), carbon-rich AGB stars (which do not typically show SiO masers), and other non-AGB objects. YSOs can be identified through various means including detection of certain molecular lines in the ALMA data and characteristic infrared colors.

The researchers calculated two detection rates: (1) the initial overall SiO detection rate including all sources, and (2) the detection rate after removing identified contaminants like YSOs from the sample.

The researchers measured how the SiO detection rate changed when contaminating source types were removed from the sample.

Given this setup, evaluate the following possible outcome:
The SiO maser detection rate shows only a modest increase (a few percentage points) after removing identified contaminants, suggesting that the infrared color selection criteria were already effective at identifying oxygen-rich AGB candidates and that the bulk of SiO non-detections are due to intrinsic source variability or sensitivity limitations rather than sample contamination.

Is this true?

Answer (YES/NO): NO